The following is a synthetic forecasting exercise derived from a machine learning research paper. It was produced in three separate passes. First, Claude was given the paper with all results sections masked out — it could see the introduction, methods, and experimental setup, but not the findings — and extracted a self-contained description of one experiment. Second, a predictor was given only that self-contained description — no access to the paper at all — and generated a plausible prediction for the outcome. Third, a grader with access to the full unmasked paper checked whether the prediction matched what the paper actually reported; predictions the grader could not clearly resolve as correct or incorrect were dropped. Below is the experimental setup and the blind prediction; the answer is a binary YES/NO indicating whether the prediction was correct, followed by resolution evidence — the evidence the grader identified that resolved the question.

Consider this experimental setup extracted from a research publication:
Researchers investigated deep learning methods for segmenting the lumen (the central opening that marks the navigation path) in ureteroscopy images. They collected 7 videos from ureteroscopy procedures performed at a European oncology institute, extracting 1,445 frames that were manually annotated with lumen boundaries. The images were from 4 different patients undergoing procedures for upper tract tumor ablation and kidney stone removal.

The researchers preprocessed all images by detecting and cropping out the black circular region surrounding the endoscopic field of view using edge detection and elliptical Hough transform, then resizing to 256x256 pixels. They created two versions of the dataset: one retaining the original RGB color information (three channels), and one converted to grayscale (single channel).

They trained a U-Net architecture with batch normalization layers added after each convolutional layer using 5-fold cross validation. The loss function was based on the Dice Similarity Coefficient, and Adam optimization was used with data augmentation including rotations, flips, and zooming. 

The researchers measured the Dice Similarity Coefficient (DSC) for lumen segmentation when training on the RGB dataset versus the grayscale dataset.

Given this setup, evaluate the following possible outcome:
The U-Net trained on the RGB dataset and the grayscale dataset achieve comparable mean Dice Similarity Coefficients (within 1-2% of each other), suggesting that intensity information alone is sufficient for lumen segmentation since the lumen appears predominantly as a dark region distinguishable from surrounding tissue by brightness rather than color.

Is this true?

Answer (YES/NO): NO